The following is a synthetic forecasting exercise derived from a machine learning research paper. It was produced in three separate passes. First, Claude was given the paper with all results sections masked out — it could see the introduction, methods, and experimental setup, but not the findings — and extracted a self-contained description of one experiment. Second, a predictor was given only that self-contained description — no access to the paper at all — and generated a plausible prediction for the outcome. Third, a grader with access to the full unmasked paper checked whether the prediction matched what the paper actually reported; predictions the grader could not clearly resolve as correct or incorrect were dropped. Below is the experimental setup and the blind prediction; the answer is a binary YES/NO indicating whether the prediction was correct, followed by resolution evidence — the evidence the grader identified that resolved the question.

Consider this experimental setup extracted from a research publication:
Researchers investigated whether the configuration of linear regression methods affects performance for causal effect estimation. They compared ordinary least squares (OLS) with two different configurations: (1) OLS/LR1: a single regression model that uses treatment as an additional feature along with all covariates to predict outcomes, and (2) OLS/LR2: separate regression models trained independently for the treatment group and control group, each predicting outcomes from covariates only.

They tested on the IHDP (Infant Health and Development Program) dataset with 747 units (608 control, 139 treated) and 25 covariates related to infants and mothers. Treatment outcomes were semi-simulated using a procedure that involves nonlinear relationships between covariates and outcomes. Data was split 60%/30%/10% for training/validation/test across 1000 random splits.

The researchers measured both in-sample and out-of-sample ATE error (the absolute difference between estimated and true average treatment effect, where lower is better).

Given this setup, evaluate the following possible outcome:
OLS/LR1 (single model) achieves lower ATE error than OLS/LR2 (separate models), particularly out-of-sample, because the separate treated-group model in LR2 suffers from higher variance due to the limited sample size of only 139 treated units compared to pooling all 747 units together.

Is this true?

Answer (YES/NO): NO